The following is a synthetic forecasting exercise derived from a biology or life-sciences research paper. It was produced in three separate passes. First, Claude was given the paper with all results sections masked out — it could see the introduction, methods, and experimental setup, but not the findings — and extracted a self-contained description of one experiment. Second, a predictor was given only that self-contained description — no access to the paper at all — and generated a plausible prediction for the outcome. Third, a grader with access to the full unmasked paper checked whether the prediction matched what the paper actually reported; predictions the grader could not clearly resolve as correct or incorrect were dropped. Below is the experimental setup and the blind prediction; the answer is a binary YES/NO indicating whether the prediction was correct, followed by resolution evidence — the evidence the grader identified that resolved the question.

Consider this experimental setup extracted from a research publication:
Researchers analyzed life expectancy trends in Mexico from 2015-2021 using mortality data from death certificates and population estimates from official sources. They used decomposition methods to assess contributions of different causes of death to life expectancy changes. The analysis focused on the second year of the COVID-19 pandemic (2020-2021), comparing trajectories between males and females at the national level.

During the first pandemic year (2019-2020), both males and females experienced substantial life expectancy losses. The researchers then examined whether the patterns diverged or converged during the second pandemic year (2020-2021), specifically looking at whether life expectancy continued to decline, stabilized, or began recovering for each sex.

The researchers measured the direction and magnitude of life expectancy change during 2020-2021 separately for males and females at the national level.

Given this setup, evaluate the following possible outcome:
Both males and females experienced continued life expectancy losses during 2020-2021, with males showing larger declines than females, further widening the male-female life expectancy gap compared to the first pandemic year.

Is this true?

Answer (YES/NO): NO